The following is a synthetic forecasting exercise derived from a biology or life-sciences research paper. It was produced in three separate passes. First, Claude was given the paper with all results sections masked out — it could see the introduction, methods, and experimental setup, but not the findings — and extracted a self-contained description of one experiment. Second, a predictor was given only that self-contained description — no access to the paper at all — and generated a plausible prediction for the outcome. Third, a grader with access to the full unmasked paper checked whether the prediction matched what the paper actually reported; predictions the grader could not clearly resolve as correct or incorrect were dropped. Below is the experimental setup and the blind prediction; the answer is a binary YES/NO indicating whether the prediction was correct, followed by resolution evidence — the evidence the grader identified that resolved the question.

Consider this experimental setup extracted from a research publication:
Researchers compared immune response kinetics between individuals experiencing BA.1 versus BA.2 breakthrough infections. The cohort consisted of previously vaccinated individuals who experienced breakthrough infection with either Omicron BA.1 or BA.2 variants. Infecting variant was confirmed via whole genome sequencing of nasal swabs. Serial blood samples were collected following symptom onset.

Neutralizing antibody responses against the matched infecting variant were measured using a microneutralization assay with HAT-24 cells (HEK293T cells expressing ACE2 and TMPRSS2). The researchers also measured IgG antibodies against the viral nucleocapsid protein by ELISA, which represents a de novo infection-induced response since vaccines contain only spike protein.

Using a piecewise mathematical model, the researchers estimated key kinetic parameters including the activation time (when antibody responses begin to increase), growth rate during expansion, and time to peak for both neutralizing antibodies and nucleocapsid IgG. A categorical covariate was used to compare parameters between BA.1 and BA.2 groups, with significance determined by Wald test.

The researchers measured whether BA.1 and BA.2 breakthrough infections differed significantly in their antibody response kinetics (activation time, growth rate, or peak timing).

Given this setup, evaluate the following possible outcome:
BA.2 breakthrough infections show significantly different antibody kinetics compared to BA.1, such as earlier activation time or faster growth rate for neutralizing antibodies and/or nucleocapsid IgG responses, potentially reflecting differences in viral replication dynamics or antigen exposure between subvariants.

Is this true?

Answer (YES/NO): NO